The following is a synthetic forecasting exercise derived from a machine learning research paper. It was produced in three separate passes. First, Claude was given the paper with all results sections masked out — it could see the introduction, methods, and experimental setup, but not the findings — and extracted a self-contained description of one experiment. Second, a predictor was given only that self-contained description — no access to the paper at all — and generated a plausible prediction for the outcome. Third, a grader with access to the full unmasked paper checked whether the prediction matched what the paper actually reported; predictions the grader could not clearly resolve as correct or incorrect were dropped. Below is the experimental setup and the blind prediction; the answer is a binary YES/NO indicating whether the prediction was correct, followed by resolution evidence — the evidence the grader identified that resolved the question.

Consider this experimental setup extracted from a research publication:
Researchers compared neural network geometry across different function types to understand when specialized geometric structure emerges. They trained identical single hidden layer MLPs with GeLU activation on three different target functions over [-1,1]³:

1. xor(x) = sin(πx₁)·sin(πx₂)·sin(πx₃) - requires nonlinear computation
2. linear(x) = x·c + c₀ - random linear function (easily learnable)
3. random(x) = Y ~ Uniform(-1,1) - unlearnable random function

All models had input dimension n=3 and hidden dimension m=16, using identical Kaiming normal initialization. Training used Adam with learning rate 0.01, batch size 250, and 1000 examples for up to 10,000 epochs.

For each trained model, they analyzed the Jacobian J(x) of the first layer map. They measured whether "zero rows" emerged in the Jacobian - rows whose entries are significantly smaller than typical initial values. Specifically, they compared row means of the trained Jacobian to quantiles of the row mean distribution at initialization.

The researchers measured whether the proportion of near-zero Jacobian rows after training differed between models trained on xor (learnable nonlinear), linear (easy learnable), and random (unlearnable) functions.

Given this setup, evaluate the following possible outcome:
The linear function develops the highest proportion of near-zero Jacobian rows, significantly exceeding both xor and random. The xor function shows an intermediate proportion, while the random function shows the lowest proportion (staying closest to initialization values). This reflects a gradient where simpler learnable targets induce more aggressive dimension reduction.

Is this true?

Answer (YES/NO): NO